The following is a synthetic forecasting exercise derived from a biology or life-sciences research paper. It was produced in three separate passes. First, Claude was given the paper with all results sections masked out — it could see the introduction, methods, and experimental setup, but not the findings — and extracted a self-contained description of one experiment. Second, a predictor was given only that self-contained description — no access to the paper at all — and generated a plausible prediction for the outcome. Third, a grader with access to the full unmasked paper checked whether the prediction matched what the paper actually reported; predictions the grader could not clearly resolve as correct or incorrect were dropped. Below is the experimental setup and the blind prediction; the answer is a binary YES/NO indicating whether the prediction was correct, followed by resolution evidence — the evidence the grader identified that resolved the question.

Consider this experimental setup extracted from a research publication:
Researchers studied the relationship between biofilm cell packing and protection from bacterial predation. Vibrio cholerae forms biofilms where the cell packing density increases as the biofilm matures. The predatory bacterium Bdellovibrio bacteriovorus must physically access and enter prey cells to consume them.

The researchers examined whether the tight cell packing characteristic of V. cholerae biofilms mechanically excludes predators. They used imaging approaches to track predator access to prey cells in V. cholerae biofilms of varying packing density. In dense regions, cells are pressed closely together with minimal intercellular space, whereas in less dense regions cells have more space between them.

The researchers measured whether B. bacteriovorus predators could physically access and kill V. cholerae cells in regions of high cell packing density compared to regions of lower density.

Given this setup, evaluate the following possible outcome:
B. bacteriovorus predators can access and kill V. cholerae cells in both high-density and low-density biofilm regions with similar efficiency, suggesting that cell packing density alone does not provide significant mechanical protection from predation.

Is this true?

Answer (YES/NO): NO